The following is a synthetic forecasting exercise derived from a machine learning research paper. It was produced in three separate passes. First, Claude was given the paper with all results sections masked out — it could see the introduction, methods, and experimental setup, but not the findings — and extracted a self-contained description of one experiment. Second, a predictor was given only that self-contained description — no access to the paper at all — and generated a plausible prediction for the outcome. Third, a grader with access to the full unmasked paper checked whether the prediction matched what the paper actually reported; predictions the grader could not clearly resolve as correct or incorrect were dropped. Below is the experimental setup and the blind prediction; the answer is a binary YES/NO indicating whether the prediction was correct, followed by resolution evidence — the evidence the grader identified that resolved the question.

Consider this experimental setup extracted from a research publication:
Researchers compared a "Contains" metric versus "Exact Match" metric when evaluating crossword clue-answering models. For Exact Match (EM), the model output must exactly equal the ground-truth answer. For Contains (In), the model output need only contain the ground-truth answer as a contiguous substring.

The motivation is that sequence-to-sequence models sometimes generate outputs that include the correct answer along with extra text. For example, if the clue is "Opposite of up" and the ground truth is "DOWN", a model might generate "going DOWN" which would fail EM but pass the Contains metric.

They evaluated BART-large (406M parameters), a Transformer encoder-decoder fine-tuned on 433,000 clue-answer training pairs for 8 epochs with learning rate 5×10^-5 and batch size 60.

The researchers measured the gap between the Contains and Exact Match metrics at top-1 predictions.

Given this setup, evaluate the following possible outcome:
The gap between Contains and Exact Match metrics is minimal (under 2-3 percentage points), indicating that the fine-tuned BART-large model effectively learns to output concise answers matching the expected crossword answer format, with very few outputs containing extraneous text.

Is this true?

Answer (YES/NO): YES